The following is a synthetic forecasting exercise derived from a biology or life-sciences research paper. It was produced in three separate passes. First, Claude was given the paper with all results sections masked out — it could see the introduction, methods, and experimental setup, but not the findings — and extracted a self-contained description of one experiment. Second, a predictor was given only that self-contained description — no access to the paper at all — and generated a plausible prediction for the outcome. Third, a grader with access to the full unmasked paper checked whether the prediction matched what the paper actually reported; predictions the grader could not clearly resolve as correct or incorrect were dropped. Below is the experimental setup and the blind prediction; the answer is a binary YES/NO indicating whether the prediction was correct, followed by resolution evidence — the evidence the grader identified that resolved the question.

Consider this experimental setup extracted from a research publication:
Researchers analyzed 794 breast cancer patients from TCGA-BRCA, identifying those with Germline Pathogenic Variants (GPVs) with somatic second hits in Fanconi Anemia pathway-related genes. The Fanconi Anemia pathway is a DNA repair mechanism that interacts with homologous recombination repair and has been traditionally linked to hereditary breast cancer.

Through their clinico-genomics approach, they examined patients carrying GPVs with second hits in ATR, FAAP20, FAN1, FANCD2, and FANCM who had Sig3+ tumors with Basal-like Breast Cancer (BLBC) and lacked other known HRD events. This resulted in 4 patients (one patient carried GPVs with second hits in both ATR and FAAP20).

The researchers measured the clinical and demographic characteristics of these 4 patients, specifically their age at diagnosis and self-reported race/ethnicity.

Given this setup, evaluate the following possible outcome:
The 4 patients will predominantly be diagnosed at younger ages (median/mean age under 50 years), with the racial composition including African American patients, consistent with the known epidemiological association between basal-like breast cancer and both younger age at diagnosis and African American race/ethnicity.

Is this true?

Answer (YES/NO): YES